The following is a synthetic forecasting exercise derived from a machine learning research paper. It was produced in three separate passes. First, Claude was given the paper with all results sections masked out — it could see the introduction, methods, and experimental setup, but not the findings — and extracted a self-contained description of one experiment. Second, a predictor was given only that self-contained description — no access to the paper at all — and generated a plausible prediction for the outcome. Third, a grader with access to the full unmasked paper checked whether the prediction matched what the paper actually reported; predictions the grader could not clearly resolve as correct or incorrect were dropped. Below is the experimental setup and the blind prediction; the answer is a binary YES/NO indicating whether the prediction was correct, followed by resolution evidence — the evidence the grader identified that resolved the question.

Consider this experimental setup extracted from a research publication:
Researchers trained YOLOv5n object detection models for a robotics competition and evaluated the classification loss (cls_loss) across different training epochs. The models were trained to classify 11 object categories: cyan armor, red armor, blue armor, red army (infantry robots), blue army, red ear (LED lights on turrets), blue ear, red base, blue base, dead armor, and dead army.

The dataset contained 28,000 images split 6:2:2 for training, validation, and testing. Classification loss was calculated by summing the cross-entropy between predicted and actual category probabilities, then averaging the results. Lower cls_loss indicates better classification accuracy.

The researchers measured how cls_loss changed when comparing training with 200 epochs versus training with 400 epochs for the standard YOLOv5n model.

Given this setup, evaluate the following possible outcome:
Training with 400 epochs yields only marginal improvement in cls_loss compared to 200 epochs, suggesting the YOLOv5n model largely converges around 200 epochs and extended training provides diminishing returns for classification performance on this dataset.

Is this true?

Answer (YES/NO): NO